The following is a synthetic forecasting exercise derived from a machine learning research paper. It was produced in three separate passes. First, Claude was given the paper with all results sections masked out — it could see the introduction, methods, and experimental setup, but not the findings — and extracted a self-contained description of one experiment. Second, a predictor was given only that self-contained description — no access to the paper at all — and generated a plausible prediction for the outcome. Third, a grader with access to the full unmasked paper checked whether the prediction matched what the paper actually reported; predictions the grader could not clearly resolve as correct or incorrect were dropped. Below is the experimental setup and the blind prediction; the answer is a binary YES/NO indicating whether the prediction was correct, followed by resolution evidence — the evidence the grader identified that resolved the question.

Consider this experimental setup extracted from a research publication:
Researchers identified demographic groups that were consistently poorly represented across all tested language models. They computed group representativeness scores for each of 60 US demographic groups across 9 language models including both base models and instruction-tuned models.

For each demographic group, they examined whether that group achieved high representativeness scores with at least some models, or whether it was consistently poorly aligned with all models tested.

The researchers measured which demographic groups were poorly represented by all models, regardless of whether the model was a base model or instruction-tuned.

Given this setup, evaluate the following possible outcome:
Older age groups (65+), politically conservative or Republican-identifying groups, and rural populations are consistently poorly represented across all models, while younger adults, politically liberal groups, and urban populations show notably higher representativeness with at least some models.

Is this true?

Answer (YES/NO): NO